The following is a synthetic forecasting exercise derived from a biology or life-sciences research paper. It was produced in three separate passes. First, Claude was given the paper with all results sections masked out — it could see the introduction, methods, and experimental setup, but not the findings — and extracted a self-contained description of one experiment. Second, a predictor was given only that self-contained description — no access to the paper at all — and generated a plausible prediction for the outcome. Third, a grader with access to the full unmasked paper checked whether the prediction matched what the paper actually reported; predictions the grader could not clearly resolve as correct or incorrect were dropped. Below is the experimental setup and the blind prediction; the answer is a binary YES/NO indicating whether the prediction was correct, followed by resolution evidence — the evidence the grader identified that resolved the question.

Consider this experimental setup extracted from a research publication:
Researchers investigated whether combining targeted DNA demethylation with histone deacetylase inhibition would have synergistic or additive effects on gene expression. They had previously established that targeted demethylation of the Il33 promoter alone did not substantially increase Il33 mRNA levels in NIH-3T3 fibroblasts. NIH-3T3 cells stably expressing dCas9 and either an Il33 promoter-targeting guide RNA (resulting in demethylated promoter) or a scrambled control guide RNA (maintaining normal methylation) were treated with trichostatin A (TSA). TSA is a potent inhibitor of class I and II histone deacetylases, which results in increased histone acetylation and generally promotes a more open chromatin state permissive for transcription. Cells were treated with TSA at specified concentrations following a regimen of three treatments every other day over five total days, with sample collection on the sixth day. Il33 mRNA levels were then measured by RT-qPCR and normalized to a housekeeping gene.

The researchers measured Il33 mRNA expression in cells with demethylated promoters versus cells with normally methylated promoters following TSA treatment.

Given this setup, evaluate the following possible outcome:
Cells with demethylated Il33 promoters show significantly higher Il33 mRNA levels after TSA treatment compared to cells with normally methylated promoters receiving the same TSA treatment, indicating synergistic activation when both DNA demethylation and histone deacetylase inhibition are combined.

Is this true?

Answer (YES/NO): NO